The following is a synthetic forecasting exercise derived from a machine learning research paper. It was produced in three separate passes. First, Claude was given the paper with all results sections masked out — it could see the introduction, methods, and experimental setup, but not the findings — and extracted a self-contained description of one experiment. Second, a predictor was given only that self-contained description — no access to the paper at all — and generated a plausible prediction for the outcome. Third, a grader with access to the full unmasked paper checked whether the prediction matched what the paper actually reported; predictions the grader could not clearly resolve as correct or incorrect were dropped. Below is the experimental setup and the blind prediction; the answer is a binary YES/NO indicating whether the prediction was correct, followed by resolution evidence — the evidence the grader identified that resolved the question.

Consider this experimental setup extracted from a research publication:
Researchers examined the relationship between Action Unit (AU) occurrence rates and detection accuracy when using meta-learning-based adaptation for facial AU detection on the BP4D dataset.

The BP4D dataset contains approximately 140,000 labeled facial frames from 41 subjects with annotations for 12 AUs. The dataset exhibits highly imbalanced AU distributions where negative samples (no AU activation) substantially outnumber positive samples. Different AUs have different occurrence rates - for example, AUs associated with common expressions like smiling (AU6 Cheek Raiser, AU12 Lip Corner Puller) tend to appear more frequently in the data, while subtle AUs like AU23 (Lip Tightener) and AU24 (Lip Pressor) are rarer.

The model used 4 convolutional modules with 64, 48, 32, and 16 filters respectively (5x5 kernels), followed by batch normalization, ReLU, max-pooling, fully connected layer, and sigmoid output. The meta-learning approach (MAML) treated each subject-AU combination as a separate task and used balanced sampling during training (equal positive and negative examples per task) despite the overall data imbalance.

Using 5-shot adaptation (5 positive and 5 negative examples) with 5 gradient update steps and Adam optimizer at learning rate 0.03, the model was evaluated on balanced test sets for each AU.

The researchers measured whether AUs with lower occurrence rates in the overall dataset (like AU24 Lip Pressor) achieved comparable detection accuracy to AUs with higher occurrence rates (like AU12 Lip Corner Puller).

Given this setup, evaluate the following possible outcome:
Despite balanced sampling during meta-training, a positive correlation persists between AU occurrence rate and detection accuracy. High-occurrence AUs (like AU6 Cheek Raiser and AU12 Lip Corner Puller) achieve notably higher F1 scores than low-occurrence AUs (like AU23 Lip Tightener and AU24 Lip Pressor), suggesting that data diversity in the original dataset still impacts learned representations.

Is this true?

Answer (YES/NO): NO